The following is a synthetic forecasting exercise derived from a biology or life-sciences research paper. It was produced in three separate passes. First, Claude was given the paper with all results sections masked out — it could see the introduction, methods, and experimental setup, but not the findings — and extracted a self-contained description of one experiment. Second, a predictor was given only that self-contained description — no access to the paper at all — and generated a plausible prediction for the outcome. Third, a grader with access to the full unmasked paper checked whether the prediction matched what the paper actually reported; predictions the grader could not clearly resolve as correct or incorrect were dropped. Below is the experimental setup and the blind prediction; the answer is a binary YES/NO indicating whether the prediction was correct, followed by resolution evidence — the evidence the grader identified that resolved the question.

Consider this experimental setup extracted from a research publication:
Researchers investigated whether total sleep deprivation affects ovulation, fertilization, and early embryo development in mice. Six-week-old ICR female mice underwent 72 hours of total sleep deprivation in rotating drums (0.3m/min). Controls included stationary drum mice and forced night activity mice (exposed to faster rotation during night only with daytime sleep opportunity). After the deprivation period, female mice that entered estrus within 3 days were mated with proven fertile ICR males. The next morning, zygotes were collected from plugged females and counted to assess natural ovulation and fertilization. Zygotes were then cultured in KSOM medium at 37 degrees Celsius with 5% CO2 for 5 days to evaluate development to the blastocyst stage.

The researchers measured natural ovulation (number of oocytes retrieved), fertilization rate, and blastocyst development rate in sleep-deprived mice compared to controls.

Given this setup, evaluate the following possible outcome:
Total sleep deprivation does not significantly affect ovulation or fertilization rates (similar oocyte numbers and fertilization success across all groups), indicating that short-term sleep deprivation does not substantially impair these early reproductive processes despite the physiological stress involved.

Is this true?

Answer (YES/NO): YES